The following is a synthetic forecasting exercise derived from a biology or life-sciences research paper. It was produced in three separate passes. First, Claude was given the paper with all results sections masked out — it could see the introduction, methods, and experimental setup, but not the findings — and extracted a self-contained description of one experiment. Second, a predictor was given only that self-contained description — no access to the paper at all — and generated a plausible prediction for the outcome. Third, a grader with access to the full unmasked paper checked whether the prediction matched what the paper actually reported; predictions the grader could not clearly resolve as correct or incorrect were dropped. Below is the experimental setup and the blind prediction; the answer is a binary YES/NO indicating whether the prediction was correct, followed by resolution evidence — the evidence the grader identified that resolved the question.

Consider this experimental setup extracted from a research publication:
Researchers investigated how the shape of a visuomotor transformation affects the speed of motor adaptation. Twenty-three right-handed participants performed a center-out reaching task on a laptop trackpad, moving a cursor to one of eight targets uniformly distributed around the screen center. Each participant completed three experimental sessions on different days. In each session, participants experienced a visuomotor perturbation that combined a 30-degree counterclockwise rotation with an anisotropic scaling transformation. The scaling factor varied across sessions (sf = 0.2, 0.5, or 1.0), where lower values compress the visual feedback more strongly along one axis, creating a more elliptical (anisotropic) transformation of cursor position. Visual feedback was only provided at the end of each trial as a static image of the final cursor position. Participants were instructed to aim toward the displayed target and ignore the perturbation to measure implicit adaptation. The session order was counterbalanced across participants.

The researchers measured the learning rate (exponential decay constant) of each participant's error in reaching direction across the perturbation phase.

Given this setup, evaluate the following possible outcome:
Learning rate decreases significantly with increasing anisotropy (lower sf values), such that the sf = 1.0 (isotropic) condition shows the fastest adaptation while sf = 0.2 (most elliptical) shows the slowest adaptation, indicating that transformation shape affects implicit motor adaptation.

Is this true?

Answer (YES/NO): YES